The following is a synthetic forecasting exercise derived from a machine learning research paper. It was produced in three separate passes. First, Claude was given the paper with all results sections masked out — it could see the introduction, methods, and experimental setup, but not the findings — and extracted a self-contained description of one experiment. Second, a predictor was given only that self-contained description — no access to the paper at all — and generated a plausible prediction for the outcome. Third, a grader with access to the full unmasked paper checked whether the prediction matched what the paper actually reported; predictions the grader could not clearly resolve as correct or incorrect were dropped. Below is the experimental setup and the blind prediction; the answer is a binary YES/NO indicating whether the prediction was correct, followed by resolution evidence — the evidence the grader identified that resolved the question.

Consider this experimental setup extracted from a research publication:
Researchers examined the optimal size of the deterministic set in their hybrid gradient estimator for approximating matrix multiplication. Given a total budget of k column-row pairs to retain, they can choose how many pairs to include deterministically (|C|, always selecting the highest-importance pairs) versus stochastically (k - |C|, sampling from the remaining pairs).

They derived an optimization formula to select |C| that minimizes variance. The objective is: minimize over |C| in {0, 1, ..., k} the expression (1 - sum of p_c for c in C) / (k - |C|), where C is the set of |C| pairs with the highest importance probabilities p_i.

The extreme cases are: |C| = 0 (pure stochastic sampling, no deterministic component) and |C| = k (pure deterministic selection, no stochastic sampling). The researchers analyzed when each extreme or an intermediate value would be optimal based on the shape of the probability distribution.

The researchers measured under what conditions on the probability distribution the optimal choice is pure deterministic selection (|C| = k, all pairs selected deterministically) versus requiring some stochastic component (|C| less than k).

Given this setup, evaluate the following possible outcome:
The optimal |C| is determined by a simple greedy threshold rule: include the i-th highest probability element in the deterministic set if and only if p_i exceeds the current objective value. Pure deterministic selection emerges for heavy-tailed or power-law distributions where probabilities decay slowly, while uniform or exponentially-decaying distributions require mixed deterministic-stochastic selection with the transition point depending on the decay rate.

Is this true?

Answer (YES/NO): NO